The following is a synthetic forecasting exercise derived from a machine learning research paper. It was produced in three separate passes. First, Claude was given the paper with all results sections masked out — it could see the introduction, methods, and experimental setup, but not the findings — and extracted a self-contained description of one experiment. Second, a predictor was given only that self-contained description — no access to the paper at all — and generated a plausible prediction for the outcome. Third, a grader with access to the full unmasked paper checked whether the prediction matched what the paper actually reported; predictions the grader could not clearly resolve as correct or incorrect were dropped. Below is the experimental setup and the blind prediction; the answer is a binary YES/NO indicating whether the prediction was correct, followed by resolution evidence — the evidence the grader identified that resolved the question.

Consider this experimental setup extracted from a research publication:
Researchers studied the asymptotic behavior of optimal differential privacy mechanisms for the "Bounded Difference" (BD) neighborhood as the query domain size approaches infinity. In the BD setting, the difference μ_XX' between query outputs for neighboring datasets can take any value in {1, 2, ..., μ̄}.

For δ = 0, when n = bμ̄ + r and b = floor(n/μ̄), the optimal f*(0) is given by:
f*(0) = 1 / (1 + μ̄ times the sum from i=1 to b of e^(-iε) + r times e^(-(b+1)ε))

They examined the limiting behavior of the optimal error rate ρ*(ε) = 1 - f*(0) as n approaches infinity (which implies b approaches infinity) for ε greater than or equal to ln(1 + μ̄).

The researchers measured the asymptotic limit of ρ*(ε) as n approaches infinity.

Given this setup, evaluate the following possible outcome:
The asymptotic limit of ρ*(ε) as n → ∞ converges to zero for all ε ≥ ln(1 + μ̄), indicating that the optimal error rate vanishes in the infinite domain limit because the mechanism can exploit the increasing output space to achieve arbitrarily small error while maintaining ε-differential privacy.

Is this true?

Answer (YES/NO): NO